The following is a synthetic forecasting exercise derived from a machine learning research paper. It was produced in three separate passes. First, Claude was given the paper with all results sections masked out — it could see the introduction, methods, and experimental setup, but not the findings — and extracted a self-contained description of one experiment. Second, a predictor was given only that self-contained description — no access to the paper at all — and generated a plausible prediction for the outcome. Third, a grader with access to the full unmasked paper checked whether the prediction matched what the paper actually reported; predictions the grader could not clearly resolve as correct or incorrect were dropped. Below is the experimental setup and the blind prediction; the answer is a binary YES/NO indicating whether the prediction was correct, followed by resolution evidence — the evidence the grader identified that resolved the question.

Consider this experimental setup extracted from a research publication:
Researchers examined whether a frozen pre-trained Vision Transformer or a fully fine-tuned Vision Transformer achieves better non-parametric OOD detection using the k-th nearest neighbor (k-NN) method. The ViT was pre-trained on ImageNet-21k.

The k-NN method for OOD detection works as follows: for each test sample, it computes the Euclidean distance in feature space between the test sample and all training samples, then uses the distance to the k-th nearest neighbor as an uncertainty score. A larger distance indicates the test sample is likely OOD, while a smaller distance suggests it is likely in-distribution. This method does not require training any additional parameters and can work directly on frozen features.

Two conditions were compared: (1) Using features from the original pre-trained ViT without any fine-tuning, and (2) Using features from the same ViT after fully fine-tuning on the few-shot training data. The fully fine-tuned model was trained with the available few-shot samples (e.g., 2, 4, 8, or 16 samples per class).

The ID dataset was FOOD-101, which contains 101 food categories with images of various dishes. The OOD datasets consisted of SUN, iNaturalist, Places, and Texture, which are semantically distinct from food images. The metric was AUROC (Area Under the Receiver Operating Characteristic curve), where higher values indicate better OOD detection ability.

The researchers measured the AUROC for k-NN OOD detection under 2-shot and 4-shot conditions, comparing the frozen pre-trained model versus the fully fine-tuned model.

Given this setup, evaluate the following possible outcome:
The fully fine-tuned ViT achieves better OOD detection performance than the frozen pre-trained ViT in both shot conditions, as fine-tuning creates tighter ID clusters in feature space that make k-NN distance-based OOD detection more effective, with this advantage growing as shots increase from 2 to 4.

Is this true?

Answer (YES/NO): NO